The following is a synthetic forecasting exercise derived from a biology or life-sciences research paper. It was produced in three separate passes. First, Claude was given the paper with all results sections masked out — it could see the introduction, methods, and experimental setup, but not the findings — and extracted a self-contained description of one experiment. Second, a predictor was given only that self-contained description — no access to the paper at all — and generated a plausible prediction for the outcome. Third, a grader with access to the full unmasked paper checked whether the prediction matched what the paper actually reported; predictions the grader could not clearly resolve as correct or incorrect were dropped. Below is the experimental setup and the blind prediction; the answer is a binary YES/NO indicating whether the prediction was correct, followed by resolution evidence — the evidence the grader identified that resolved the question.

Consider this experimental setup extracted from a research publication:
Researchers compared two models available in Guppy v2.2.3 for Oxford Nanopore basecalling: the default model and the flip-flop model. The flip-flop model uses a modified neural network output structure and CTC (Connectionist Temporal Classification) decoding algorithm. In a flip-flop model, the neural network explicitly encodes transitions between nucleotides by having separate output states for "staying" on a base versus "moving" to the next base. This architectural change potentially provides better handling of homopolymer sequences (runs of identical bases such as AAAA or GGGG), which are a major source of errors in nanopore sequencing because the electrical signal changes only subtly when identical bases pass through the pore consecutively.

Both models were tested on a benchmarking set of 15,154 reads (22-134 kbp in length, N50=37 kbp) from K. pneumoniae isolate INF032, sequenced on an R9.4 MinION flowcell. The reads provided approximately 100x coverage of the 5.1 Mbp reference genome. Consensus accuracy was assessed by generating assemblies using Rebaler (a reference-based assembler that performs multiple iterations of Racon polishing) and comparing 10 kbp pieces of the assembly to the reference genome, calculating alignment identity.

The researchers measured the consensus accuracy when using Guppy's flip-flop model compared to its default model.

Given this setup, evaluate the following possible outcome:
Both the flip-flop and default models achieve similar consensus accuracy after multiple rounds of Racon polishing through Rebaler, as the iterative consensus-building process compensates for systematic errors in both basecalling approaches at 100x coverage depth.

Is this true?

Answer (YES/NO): YES